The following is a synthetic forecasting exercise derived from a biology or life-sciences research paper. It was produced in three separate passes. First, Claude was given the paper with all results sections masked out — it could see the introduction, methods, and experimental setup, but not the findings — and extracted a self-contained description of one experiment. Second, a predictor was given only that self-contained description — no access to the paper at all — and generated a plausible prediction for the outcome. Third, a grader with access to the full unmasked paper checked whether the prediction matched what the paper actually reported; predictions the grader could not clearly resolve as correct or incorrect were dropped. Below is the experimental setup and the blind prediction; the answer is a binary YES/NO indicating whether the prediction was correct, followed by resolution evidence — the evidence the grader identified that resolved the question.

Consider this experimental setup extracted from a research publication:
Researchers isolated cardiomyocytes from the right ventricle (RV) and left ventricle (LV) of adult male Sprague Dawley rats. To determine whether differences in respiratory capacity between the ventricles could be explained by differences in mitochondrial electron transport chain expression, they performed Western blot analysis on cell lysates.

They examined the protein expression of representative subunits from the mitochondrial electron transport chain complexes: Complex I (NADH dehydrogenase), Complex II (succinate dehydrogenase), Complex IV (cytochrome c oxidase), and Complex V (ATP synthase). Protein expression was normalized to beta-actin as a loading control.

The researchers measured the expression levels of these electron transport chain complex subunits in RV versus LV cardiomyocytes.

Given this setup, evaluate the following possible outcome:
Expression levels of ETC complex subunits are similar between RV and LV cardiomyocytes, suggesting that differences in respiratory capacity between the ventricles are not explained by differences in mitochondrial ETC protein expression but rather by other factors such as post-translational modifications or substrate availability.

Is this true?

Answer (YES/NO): YES